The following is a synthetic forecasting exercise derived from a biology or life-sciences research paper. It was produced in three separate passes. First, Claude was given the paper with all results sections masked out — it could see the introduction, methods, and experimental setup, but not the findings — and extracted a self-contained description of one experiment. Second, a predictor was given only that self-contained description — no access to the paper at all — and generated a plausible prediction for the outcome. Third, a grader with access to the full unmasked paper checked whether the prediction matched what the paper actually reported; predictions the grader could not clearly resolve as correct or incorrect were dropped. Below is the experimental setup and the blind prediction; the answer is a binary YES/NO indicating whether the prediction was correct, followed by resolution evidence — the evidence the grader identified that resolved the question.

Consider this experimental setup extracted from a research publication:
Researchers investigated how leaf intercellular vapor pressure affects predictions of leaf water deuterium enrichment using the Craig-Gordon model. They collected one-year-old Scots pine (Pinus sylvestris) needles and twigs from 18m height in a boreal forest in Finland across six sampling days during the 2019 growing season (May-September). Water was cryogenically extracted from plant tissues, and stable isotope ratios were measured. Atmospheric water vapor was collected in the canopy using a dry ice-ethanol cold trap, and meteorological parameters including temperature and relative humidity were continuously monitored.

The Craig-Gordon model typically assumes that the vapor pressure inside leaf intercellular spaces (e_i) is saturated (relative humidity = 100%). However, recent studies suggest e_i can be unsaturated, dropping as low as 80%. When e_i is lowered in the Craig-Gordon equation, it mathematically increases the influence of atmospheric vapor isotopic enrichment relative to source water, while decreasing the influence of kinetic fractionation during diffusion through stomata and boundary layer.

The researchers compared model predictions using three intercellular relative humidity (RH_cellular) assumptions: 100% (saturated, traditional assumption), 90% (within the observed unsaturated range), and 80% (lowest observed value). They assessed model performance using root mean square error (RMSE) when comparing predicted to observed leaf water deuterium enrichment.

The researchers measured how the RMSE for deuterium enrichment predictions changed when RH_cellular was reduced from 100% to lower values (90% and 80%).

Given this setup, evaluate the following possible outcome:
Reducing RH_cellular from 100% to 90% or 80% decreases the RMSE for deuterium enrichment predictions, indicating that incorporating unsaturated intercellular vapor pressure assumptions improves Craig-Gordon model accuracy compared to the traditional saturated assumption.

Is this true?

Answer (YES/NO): YES